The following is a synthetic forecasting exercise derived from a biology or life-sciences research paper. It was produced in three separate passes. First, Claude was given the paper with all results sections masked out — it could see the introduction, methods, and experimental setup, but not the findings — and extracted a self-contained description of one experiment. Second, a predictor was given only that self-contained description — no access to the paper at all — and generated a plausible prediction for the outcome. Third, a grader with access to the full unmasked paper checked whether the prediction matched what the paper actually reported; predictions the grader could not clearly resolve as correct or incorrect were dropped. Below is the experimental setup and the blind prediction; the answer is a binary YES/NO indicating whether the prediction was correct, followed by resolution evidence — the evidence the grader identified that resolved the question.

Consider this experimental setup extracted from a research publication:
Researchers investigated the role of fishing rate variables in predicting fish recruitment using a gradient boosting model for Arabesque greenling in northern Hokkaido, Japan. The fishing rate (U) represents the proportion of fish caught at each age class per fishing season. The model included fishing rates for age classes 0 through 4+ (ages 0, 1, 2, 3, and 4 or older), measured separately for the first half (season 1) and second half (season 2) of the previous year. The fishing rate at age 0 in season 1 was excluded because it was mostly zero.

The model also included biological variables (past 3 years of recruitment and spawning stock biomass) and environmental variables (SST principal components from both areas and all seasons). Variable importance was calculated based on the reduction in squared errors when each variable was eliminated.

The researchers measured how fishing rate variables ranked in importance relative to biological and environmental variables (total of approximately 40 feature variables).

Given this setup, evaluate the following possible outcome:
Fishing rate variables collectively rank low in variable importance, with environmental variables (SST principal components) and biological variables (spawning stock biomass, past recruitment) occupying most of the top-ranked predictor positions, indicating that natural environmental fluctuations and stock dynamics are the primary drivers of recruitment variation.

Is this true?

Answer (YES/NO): NO